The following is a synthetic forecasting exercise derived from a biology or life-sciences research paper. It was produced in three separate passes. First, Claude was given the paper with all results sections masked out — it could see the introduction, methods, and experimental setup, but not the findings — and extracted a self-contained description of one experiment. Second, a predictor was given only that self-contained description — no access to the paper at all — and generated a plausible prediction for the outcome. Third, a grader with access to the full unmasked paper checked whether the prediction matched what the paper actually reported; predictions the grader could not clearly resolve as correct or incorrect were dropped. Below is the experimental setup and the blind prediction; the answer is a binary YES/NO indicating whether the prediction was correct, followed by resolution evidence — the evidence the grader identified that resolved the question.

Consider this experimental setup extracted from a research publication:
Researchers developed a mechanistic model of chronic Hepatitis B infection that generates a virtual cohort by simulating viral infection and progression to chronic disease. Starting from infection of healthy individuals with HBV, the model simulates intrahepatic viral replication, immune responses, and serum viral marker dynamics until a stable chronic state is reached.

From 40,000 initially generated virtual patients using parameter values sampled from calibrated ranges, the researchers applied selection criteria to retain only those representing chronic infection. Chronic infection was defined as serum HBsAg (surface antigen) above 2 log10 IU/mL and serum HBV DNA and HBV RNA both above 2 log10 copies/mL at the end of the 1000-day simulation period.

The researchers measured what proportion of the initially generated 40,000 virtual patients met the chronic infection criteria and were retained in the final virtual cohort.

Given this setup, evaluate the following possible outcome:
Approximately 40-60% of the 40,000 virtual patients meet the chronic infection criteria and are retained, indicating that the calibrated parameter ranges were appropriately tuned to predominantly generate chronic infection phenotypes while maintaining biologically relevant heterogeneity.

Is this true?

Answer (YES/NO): NO